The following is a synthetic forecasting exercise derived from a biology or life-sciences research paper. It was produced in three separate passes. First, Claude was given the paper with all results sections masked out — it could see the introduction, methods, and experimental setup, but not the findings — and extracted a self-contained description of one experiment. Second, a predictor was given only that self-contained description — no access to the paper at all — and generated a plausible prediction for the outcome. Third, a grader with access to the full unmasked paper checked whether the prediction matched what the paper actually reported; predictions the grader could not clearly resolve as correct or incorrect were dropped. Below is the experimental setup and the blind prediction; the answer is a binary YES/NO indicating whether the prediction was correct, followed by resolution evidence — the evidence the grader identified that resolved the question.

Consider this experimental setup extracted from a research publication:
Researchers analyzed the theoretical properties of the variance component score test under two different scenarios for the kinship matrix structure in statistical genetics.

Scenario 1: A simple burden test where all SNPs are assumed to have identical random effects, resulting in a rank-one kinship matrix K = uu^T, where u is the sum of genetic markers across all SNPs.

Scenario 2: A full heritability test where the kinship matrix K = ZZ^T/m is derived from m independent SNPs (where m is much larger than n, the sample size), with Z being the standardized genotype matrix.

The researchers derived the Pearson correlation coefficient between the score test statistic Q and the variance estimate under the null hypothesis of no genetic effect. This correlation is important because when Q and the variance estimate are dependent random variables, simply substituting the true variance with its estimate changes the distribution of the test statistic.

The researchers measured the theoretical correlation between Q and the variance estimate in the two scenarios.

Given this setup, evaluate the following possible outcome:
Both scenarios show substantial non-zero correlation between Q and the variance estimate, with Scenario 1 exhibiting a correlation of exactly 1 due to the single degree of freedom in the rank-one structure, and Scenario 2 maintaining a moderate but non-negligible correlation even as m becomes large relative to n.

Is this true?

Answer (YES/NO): NO